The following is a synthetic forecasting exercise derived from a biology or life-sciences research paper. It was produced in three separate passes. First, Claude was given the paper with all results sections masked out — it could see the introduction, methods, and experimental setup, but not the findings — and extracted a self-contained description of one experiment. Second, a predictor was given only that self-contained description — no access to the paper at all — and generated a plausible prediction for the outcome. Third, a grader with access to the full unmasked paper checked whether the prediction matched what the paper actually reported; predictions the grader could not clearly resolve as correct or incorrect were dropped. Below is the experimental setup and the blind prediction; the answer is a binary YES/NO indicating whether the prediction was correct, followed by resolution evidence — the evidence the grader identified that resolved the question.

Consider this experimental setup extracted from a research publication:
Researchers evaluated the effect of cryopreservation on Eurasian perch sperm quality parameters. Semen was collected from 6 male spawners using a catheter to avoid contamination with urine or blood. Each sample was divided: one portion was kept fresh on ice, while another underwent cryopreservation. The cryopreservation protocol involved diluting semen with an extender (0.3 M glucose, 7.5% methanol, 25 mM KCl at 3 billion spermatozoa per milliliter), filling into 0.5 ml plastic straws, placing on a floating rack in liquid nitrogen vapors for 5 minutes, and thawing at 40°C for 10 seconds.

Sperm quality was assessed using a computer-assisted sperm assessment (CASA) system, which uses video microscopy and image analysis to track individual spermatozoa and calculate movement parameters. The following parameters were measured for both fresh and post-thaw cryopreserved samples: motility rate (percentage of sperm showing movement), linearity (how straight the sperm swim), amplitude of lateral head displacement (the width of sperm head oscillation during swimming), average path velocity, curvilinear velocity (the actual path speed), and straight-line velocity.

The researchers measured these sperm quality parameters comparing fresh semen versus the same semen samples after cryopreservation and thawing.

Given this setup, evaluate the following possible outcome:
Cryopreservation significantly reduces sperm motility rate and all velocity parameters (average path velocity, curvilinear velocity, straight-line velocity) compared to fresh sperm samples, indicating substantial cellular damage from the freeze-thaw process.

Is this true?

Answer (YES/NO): YES